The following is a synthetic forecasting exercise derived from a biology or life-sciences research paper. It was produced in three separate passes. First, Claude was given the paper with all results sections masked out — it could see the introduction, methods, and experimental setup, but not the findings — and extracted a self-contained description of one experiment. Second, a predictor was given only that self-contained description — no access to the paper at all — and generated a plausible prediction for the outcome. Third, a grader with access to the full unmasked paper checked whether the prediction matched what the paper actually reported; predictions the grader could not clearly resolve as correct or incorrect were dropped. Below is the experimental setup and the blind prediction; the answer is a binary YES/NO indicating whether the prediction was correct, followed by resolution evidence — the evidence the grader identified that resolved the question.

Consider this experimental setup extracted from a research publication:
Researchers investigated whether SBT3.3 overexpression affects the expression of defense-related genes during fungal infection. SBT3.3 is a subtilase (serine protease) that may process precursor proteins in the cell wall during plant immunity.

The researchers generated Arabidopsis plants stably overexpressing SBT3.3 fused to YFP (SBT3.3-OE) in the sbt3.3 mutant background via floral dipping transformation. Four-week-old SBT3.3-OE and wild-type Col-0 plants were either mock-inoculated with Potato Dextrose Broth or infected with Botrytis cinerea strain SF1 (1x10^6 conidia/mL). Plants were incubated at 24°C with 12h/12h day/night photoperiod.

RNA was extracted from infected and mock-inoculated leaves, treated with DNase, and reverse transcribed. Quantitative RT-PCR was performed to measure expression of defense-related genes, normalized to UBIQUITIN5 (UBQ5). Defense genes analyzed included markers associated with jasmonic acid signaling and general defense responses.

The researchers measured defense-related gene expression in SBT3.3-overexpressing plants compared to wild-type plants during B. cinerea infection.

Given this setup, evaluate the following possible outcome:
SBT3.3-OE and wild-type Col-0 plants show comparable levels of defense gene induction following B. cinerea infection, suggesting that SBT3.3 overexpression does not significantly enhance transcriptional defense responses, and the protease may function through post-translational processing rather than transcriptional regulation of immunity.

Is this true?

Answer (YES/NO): NO